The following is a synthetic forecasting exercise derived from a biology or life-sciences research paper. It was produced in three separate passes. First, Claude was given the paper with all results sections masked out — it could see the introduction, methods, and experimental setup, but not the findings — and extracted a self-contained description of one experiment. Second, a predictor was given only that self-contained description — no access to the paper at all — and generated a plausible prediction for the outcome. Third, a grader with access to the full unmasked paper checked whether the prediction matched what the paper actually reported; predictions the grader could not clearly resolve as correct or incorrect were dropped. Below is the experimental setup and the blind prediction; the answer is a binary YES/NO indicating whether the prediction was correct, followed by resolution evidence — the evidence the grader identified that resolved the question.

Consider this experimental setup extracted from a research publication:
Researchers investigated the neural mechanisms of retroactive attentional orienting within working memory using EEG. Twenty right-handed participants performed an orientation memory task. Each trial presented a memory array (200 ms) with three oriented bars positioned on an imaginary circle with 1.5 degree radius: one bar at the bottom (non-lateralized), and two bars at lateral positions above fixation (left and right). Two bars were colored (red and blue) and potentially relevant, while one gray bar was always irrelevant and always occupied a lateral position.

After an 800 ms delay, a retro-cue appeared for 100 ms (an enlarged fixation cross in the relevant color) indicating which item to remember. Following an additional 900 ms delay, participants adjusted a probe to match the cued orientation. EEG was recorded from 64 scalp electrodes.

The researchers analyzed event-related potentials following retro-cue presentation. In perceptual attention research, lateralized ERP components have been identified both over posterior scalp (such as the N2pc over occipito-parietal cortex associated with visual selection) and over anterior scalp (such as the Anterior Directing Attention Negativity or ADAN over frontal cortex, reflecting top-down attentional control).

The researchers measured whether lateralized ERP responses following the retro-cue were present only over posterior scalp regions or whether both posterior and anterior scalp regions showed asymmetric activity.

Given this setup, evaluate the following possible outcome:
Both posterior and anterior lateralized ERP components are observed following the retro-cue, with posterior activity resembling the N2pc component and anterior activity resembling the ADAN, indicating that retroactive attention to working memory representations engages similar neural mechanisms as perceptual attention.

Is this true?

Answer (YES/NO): YES